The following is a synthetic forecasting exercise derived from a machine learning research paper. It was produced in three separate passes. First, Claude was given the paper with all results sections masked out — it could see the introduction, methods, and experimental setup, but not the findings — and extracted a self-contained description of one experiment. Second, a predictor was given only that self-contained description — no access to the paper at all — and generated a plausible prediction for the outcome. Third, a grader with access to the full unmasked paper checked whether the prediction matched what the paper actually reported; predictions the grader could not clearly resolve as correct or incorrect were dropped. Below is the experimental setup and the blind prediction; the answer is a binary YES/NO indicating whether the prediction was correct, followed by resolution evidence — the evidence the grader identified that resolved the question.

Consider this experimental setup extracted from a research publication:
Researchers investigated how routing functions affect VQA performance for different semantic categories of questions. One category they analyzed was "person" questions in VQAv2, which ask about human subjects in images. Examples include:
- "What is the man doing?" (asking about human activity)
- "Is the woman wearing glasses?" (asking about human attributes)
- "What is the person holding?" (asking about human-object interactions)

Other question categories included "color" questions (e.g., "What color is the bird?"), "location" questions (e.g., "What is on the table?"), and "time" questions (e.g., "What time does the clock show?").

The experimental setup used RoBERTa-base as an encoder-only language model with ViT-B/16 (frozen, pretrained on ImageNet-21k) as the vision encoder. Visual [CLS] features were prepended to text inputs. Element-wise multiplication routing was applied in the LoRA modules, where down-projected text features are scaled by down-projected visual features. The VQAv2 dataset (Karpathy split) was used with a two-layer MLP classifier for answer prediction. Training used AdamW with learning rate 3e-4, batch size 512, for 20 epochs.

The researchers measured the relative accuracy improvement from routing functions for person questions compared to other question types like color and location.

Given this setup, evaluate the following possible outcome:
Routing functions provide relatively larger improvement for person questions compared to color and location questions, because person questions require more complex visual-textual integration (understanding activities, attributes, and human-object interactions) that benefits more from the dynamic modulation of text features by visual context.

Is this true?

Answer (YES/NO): YES